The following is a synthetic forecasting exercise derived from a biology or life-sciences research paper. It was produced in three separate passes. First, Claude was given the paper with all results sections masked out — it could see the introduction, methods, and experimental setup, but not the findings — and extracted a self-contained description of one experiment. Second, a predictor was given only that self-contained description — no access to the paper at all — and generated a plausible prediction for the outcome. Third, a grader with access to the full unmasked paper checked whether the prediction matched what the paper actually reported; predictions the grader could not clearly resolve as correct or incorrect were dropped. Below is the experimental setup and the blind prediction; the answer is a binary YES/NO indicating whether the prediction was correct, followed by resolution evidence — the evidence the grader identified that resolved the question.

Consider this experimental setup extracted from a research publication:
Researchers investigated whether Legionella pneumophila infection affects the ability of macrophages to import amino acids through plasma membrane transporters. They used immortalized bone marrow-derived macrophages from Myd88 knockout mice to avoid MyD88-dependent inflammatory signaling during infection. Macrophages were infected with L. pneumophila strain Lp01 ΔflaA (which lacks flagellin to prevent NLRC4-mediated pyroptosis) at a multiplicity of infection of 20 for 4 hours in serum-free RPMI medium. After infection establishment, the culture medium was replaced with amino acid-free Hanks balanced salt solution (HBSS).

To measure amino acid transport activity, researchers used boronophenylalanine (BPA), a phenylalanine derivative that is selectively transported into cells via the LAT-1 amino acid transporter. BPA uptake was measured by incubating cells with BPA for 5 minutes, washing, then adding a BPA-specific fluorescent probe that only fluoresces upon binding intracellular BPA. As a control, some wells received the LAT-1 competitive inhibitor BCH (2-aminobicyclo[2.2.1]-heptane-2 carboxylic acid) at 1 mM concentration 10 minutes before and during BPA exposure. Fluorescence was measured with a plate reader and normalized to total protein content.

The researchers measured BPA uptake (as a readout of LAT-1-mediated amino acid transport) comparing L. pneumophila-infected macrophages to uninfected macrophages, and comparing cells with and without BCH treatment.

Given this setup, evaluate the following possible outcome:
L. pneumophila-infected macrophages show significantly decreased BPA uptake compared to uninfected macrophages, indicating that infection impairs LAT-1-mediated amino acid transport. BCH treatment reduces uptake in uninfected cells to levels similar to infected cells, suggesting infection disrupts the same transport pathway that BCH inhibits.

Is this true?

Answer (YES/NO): NO